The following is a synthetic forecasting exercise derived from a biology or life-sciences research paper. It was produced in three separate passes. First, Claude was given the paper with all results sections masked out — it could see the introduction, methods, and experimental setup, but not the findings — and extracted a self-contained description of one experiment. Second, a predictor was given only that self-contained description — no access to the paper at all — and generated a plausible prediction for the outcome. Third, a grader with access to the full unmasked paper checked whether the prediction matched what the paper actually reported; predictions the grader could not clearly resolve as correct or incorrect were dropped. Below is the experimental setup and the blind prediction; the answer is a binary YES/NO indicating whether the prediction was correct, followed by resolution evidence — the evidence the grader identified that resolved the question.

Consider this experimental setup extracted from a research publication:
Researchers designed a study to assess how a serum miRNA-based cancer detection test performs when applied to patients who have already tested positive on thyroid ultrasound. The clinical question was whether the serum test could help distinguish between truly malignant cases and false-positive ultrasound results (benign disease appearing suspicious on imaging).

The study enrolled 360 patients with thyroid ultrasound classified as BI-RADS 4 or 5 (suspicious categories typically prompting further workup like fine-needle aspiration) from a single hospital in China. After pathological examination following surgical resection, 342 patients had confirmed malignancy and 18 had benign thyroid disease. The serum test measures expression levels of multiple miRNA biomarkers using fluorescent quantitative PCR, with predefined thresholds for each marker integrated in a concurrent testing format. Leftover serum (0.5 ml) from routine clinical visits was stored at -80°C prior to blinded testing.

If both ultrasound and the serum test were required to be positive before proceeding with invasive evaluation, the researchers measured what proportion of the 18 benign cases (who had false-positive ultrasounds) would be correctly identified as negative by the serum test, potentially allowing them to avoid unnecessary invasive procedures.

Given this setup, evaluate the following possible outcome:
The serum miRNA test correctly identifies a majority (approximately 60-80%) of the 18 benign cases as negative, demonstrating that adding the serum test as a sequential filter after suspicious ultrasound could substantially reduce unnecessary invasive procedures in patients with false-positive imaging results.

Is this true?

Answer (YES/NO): YES